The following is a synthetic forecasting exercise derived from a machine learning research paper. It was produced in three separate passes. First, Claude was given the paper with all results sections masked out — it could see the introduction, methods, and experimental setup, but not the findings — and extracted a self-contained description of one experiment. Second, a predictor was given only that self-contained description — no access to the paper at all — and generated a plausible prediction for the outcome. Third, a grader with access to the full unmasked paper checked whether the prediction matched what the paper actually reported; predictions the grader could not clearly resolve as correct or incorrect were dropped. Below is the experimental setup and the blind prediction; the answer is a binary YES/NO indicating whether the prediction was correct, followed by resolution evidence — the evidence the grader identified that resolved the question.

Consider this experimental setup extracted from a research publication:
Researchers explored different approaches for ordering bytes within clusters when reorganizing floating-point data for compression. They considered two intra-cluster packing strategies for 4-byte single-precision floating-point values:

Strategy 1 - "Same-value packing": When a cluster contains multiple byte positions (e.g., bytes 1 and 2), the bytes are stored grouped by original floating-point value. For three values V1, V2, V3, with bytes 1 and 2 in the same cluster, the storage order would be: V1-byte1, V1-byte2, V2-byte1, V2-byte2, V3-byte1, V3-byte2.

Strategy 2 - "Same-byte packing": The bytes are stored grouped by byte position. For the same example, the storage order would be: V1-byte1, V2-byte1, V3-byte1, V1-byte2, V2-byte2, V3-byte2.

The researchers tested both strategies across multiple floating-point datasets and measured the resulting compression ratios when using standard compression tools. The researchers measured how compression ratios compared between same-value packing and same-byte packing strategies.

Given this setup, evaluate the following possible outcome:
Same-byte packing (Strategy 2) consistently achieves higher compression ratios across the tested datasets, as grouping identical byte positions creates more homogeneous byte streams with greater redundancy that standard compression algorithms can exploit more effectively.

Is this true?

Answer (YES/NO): NO